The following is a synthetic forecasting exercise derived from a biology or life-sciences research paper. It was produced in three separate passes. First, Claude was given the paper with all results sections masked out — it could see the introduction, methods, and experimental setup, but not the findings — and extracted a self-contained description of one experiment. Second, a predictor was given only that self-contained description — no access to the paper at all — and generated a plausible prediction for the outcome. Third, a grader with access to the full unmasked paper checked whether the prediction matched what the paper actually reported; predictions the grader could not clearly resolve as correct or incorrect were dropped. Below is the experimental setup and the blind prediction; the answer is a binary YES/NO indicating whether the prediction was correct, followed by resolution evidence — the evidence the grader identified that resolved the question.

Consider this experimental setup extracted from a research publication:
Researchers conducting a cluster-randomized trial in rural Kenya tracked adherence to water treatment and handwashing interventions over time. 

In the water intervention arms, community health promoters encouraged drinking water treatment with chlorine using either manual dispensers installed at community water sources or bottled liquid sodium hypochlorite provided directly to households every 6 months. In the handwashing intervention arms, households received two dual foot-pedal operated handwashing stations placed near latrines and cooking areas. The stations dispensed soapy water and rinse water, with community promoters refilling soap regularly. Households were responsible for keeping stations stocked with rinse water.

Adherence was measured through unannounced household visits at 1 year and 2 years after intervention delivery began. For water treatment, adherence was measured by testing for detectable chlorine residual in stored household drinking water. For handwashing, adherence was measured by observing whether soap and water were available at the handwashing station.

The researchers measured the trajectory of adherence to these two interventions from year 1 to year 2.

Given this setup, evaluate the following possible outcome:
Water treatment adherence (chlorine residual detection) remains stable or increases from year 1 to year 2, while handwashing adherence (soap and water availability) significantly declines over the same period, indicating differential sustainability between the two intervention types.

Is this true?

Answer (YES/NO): NO